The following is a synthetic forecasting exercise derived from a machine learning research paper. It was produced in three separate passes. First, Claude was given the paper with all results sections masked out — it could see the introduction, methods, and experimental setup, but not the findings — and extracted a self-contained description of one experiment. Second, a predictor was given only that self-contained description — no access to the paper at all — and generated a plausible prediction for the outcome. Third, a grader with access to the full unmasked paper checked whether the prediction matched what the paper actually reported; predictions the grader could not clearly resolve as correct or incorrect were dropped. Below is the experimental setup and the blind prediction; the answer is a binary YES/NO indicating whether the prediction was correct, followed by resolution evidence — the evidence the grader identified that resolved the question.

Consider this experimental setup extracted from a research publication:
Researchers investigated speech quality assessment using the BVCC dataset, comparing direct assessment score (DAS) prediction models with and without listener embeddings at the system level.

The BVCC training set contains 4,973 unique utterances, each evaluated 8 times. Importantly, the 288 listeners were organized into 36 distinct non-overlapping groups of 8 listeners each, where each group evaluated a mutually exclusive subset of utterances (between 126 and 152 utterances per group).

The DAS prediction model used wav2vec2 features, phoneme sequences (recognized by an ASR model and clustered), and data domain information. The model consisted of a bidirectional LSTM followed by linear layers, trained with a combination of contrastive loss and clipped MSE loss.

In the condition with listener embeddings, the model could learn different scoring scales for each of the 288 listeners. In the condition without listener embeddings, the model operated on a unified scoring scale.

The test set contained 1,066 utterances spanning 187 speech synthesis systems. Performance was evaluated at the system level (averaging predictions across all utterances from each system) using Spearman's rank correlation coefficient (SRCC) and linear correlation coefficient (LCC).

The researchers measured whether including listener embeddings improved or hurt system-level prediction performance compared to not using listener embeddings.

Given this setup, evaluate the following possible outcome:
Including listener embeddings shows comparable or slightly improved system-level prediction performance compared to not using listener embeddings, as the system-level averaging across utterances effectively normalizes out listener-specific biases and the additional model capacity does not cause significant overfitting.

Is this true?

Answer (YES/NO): YES